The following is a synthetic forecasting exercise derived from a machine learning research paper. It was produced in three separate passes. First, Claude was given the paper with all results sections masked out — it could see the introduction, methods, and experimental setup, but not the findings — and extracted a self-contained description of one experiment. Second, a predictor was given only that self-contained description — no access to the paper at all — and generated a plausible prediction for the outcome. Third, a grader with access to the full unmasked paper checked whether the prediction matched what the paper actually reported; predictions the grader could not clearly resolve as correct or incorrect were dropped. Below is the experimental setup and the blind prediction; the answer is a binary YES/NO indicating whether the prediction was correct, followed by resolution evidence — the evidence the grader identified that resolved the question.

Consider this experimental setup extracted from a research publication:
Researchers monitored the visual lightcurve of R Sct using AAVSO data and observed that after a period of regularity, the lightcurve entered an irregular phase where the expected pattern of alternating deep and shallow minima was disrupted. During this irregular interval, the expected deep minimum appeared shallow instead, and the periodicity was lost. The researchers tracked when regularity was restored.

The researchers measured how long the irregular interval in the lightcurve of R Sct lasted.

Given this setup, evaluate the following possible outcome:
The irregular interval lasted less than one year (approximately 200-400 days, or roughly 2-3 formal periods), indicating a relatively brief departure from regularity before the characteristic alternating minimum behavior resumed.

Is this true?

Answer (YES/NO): NO